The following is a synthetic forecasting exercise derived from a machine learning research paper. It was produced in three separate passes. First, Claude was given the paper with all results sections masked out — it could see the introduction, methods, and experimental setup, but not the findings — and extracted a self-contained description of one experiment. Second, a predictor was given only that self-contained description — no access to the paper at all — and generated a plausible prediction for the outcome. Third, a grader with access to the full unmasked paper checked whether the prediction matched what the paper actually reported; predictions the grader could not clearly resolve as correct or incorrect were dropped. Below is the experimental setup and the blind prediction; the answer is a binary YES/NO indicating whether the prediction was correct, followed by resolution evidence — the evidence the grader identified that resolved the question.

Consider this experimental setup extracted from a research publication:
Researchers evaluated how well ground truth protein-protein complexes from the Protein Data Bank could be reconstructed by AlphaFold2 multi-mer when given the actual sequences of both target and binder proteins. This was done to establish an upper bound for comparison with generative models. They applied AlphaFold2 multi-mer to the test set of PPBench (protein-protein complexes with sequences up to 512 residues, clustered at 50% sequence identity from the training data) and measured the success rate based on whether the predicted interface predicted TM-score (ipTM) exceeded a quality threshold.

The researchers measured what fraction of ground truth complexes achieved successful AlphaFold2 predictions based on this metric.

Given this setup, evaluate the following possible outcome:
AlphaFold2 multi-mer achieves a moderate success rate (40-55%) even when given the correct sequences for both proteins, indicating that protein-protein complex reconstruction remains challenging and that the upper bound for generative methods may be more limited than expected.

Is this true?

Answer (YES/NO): NO